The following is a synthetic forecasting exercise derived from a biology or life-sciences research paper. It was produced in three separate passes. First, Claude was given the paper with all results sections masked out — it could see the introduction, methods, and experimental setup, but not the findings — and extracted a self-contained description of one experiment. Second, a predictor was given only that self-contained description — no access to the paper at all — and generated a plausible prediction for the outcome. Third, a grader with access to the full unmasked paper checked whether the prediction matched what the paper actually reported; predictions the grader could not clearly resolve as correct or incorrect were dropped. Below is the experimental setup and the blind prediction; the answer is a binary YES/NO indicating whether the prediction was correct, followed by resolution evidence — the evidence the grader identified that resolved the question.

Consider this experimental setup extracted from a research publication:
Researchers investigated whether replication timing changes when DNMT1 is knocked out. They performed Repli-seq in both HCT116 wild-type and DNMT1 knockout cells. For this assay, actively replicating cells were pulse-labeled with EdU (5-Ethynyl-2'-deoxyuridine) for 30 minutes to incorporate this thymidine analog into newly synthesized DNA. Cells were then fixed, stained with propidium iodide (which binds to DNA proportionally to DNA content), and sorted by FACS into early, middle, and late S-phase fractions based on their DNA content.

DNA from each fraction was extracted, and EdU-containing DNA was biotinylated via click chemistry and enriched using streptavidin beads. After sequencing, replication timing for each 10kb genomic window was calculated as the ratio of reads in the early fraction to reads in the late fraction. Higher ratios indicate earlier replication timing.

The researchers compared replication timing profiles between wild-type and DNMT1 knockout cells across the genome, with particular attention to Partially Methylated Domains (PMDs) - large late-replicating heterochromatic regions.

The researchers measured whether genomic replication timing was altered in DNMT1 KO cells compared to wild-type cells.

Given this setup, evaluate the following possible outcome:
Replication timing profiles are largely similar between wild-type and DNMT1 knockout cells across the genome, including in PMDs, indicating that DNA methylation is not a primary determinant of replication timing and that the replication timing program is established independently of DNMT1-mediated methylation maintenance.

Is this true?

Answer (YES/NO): YES